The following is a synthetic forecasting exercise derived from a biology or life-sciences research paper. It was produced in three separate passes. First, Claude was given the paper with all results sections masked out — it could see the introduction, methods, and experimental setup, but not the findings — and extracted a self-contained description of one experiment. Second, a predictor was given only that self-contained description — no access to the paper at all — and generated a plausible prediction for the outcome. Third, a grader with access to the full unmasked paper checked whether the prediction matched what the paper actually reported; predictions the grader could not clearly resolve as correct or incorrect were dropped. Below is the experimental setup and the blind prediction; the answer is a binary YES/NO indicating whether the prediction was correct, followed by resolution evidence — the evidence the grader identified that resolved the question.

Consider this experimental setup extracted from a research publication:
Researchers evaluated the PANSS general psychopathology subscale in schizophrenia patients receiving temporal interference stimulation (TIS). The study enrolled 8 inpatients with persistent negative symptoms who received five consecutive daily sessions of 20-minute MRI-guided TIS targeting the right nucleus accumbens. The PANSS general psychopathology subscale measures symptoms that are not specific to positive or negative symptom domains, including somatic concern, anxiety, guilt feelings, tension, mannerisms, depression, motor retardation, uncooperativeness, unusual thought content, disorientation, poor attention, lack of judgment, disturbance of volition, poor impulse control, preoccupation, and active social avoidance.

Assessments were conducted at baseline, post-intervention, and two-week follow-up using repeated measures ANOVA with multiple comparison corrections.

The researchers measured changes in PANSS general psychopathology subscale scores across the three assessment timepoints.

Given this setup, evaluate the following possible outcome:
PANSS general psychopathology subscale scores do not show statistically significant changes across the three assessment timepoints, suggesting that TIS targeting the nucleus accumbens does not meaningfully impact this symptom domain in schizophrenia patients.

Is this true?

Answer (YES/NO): NO